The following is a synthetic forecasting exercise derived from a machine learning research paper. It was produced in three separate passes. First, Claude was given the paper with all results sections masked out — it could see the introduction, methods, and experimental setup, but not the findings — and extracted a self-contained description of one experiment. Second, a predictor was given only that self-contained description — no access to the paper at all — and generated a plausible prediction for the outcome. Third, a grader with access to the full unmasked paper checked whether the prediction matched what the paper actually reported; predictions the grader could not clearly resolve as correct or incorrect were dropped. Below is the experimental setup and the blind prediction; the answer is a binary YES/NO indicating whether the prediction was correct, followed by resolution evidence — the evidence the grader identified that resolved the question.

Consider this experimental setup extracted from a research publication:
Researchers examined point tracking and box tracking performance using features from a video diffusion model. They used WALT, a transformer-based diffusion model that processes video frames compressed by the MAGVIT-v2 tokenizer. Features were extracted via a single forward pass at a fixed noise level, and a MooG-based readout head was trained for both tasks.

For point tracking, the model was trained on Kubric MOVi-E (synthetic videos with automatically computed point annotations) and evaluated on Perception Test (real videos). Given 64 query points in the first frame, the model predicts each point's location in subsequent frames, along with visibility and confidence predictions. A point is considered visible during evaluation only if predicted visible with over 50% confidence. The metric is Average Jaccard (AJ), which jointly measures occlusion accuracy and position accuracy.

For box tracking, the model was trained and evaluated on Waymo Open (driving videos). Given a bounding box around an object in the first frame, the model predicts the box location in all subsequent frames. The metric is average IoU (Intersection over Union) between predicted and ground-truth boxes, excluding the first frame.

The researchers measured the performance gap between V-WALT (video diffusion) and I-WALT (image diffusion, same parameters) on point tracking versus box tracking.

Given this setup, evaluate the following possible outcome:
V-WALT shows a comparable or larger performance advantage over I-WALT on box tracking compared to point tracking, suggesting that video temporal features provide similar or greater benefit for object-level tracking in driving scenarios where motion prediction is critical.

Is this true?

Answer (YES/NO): NO